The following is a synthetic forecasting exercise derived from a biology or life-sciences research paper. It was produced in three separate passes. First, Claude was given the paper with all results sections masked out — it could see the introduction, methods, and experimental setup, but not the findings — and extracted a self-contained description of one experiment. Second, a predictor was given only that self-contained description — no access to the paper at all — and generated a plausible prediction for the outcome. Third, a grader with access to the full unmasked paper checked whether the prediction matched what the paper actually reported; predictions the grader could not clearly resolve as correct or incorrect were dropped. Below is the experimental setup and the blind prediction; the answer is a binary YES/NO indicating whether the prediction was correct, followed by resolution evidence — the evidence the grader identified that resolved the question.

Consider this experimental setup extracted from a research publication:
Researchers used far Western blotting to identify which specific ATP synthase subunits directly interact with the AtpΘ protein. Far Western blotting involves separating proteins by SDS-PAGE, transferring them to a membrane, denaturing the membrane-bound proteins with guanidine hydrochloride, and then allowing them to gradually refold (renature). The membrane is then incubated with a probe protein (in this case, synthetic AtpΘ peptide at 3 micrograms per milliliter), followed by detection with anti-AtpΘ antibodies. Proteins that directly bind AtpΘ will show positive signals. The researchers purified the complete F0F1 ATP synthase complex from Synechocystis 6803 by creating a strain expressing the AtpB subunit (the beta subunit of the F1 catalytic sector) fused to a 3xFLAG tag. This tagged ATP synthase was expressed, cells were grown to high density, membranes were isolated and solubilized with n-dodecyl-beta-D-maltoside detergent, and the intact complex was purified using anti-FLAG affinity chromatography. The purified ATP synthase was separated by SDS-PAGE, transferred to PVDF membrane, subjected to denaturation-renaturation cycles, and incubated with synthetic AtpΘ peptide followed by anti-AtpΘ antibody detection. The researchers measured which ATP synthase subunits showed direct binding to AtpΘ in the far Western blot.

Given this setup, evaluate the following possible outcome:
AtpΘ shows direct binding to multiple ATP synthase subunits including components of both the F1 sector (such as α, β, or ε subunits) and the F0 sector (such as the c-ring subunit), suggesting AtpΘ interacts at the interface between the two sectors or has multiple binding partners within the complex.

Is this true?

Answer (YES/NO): YES